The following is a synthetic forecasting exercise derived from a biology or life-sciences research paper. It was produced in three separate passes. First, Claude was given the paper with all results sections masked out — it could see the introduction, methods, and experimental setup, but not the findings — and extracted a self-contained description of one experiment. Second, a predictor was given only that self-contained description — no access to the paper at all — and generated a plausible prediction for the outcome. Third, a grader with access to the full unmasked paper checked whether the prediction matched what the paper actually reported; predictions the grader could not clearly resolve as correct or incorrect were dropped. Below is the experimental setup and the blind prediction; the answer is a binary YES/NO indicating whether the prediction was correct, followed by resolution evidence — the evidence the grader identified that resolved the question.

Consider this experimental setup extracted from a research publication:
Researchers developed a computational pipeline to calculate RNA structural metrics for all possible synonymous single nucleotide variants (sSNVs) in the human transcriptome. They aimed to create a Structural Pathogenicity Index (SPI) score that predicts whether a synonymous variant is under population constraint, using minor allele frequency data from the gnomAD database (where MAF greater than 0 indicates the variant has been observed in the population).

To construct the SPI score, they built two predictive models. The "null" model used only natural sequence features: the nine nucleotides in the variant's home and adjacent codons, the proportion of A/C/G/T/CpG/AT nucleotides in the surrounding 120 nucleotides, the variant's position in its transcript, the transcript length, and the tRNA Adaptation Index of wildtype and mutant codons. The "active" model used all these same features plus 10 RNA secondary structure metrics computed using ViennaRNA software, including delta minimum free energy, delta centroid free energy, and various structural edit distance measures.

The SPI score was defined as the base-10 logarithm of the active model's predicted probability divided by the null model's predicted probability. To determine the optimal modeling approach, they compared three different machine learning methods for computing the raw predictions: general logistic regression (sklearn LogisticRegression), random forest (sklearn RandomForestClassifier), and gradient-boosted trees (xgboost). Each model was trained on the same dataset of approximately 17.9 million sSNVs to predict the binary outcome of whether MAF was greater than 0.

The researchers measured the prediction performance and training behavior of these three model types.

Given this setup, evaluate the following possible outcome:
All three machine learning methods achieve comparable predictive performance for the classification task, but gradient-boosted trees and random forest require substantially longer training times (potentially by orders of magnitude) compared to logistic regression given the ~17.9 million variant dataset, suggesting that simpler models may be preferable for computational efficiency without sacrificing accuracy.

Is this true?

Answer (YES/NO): NO